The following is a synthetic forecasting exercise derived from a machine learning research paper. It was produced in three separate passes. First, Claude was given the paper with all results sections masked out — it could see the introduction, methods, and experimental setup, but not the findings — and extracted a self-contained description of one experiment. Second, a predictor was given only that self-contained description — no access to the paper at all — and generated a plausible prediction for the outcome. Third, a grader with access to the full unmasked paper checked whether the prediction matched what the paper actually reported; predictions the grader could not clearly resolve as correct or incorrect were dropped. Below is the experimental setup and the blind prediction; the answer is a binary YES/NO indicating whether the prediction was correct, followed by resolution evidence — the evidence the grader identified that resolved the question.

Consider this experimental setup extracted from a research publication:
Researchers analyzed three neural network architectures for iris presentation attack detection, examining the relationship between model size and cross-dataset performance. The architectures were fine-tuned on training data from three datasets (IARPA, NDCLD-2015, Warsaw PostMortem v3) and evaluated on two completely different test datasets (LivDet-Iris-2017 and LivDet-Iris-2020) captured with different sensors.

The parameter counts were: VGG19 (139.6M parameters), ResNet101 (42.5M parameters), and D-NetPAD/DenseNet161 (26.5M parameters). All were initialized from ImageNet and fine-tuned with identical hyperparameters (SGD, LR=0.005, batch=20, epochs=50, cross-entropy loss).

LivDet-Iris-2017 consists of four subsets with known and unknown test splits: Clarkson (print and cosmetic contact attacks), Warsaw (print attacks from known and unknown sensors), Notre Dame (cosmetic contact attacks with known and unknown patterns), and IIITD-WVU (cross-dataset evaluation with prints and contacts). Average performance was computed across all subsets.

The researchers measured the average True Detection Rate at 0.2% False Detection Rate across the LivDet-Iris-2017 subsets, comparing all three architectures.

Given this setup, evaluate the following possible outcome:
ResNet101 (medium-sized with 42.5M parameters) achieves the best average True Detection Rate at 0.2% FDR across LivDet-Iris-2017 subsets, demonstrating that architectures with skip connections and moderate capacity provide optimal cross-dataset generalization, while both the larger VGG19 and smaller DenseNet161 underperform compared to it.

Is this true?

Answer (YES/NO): YES